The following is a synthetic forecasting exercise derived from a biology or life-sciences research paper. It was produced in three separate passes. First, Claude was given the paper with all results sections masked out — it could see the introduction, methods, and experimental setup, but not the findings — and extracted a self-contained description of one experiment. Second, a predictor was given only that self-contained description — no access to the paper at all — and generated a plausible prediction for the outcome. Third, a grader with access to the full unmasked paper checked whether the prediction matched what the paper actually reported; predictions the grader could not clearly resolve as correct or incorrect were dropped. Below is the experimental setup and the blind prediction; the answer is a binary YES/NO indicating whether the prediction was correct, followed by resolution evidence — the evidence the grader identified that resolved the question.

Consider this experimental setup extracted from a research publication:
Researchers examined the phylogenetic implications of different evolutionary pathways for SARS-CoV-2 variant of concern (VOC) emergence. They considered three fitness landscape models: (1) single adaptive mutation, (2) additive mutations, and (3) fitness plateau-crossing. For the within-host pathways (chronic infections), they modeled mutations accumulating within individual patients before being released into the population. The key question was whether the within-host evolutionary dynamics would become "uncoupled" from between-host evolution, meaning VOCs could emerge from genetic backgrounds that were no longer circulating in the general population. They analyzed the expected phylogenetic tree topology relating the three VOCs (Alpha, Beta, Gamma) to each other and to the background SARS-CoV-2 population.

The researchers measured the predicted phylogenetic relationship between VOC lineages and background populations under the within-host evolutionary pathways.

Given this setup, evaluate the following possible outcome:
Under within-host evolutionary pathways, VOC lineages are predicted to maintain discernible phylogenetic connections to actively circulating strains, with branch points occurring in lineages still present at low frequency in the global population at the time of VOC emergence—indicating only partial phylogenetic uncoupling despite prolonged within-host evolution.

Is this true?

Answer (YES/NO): NO